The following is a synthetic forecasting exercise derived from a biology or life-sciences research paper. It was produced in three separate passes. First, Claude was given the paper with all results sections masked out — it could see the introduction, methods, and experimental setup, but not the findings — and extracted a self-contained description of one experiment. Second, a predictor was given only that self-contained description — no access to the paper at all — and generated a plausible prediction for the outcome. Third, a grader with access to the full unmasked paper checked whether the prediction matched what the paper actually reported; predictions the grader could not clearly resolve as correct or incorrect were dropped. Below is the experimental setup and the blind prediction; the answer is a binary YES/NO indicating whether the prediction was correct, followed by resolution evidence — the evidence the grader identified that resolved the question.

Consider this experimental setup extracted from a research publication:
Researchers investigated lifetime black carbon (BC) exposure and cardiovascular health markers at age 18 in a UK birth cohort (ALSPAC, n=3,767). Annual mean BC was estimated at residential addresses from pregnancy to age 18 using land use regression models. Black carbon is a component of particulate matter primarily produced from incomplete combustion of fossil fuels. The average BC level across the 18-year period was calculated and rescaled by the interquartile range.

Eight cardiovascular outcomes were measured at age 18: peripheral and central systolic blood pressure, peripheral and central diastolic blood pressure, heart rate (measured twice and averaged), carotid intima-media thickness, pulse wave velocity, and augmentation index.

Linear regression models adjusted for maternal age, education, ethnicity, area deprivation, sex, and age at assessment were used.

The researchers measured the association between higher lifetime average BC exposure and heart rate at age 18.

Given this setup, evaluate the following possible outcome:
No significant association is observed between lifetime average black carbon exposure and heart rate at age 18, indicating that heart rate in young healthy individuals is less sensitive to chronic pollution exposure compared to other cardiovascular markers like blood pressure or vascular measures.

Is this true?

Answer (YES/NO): NO